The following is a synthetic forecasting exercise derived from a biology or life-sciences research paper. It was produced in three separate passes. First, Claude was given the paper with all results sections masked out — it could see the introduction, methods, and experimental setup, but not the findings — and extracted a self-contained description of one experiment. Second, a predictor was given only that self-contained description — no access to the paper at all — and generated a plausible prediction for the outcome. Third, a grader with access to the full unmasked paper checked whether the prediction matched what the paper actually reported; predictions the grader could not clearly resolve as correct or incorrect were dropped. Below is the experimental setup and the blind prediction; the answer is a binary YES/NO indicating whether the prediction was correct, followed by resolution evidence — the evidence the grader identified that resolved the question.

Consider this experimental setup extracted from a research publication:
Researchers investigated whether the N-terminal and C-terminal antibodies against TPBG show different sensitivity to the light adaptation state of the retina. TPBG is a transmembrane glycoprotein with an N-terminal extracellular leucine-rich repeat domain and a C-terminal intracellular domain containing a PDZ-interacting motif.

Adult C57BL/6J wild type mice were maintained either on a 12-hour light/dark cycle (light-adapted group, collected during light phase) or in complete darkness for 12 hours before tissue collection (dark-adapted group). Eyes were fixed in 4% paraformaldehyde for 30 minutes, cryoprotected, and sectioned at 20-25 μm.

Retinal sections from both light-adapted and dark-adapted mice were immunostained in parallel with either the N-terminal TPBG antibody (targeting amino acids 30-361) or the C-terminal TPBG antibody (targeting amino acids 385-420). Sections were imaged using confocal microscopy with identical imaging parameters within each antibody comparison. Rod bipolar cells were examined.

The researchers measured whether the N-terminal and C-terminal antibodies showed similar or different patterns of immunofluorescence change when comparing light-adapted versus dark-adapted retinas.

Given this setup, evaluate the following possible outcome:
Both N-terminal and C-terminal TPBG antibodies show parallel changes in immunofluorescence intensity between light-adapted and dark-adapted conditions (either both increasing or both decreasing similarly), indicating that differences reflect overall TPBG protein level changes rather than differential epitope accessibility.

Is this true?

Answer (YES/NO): NO